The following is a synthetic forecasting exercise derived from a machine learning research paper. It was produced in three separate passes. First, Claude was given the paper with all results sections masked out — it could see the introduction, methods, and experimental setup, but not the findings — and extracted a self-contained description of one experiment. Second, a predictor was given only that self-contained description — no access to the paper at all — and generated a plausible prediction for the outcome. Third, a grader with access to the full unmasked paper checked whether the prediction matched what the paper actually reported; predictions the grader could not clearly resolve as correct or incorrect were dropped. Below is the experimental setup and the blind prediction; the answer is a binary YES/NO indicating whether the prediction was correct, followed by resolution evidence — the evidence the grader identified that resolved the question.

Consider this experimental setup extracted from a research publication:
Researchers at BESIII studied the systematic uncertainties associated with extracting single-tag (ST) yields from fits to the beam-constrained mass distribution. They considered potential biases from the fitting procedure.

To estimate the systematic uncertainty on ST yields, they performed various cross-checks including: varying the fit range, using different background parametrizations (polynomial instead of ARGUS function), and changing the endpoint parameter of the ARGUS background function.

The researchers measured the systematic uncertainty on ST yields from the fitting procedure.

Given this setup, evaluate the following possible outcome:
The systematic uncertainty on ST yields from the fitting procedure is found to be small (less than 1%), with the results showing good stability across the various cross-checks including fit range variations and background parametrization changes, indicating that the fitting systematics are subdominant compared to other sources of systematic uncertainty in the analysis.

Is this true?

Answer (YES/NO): YES